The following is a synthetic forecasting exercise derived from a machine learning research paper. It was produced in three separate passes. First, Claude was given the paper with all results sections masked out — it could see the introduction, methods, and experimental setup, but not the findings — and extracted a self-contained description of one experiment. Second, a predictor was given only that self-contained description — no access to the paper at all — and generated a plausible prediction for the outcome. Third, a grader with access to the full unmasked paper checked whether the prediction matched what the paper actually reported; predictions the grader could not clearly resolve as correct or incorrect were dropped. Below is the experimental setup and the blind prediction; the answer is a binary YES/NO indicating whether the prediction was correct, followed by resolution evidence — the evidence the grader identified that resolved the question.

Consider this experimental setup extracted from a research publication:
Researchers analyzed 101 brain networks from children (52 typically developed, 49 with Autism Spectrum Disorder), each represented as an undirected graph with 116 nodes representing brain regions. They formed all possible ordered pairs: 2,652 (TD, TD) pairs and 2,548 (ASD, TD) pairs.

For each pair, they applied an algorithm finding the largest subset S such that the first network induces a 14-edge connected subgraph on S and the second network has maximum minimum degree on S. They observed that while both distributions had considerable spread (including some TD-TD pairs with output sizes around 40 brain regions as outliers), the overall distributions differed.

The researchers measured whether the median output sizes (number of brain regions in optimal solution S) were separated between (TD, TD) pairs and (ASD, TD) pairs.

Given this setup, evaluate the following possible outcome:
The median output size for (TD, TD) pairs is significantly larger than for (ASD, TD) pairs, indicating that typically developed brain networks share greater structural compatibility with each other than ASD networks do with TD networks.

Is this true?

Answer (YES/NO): NO